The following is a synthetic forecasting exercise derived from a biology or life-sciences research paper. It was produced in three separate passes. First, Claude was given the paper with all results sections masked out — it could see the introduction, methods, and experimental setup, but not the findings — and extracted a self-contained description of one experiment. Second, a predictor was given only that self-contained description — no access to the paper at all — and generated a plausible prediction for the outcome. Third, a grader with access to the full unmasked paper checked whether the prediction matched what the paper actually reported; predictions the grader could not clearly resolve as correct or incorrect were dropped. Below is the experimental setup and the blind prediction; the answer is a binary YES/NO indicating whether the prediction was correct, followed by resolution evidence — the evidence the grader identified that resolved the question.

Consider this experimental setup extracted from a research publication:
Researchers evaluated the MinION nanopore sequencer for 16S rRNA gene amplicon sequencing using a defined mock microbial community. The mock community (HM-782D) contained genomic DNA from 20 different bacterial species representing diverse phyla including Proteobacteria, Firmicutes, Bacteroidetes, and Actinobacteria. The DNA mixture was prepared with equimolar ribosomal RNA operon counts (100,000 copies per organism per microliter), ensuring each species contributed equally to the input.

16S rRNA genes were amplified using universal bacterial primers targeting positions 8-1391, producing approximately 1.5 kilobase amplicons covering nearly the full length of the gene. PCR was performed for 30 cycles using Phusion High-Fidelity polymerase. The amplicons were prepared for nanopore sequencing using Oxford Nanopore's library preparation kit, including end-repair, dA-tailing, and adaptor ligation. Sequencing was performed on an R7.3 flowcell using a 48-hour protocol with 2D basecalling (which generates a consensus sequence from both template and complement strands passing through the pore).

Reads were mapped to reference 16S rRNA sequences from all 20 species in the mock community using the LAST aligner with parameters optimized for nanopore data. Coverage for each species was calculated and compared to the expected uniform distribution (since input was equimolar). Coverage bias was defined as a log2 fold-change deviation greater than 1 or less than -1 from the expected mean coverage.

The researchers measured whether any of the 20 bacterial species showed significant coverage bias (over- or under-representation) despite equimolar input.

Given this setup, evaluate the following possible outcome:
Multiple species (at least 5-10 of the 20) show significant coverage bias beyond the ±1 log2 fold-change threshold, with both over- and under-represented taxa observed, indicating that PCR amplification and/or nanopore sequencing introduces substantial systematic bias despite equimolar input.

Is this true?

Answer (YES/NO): NO